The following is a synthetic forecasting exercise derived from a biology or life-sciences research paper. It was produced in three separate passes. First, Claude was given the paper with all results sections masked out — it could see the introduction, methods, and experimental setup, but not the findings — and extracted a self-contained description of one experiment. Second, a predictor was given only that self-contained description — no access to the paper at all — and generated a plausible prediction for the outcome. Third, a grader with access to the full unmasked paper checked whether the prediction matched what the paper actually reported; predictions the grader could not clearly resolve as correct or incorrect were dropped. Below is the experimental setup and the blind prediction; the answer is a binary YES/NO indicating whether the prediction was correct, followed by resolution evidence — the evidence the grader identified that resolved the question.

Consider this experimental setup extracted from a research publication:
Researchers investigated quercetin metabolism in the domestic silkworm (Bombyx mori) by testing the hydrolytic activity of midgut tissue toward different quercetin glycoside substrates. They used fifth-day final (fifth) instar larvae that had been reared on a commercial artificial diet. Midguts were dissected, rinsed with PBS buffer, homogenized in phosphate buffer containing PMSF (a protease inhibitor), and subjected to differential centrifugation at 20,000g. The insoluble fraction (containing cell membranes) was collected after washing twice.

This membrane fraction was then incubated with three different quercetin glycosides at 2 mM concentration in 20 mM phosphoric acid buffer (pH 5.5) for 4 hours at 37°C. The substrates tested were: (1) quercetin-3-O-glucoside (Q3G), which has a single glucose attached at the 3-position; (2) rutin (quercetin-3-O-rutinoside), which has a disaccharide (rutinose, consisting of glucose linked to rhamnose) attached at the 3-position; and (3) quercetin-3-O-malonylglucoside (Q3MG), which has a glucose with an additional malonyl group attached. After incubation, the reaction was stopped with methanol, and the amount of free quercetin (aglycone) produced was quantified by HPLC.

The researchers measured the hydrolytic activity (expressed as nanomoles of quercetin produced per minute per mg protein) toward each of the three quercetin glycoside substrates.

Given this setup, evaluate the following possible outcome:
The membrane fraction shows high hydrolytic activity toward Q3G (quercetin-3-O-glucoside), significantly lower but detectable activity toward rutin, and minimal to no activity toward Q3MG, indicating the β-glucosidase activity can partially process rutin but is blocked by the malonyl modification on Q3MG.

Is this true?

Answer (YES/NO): NO